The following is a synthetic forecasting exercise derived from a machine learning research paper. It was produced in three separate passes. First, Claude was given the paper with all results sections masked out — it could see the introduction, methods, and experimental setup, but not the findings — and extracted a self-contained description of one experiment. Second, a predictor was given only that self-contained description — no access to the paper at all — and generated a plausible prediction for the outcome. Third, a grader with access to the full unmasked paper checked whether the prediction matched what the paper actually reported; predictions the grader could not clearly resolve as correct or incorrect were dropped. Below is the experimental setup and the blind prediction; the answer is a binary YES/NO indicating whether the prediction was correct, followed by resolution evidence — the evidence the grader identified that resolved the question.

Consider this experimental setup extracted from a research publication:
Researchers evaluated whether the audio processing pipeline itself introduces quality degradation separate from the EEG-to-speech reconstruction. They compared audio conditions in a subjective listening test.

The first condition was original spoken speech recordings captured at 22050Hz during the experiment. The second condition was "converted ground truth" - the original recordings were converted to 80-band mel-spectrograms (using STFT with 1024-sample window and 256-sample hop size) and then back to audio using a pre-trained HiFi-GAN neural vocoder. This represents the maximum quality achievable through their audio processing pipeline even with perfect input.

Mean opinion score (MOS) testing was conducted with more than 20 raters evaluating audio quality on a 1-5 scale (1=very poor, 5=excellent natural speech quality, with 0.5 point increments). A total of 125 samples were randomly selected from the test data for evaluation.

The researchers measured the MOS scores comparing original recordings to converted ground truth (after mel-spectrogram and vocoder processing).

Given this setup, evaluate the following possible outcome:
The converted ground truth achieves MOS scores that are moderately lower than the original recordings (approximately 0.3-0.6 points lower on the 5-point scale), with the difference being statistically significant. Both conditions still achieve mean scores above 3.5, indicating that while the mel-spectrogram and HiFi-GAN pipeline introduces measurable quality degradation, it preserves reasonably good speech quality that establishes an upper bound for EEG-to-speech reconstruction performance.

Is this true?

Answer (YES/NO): NO